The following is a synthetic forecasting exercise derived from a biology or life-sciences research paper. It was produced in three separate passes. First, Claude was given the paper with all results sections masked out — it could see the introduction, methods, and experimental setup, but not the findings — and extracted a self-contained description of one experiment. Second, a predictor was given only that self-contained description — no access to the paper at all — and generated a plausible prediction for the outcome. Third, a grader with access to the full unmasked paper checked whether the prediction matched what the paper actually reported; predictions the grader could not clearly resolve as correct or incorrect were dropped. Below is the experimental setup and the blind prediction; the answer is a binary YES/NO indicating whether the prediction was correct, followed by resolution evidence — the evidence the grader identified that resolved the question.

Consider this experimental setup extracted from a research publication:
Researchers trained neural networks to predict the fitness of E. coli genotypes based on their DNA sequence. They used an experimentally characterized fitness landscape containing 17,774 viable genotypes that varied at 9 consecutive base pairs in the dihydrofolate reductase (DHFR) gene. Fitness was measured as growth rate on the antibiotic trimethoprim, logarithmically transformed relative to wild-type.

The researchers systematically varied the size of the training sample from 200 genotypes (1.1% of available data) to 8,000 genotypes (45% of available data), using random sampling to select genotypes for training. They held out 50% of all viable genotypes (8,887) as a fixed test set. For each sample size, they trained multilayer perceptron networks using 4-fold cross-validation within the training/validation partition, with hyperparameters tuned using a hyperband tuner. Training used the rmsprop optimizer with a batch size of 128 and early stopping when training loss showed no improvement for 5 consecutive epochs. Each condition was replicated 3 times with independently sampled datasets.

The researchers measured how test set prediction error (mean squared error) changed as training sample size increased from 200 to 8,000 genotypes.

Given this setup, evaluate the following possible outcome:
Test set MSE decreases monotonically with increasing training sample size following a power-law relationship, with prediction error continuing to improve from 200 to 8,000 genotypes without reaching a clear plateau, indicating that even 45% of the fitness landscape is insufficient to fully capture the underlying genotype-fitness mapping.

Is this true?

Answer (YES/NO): NO